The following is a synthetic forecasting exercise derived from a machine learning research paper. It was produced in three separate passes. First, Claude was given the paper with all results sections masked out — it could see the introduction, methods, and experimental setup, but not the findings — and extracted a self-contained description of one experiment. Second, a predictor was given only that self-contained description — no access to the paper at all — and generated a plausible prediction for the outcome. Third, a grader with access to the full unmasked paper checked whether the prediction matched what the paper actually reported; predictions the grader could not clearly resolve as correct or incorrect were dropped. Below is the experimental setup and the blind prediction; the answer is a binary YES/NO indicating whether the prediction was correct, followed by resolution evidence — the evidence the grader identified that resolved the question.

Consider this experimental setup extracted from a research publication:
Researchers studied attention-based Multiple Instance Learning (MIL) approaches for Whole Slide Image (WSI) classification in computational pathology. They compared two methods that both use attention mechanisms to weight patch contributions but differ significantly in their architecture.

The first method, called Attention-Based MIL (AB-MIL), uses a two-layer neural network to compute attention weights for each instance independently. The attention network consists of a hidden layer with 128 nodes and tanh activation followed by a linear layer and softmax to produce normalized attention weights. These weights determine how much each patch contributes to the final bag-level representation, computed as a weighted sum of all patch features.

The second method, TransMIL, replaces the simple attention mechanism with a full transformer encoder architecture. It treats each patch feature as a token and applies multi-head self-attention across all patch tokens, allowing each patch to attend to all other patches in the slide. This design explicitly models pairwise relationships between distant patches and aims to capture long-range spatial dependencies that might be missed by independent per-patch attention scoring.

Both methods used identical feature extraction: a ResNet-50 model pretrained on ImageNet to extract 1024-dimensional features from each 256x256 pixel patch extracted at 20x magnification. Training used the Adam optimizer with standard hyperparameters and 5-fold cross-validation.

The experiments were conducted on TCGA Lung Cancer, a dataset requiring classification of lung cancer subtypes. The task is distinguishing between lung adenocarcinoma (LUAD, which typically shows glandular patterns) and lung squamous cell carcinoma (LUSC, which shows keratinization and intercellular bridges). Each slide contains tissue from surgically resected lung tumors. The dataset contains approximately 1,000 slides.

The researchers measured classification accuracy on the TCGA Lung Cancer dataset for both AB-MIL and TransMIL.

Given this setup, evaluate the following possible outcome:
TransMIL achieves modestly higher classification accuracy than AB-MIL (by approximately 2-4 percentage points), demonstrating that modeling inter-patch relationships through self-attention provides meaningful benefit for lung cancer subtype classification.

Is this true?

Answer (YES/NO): NO